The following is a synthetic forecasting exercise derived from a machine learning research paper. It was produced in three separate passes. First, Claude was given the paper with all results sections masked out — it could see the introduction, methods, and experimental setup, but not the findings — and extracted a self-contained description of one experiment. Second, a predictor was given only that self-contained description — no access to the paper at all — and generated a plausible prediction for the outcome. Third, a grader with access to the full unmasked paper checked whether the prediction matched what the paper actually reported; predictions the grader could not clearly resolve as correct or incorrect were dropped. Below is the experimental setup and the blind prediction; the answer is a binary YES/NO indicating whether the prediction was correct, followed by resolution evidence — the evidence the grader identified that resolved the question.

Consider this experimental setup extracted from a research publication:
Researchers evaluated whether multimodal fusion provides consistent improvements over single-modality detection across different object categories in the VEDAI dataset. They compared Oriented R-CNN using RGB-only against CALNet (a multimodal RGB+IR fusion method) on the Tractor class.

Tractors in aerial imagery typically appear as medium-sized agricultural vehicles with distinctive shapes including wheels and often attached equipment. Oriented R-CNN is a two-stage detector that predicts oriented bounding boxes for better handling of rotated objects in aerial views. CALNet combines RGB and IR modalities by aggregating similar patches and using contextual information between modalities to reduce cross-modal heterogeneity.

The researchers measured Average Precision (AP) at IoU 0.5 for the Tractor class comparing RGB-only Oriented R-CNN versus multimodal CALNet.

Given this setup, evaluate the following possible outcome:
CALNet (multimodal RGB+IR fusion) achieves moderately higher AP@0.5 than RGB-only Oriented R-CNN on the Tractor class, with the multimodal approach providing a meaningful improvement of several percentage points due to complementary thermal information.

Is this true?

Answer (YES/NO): NO